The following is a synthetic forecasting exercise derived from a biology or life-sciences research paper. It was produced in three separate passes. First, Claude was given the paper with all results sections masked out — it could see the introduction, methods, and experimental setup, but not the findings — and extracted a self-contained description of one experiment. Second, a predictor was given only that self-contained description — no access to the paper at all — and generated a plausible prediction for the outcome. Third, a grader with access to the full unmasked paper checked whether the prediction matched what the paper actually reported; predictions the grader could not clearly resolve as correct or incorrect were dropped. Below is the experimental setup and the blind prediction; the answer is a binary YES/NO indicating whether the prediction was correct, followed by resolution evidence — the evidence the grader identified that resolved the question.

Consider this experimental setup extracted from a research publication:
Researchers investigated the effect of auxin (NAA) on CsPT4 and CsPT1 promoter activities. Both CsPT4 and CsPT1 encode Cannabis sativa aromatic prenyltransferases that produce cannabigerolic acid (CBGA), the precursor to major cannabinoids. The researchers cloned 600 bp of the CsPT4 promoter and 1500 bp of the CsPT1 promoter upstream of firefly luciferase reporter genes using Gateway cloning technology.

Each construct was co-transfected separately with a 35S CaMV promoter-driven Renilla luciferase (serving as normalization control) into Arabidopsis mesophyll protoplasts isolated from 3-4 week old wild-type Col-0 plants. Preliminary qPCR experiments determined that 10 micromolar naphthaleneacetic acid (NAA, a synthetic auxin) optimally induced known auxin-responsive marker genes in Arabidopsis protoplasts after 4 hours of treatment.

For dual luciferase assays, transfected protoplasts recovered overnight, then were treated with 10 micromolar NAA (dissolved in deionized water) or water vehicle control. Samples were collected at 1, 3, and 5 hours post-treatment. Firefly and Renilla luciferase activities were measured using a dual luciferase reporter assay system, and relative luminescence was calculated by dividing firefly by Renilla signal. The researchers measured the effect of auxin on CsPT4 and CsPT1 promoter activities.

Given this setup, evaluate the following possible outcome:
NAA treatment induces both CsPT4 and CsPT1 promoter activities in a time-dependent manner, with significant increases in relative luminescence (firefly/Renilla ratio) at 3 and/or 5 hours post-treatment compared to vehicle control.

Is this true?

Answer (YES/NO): NO